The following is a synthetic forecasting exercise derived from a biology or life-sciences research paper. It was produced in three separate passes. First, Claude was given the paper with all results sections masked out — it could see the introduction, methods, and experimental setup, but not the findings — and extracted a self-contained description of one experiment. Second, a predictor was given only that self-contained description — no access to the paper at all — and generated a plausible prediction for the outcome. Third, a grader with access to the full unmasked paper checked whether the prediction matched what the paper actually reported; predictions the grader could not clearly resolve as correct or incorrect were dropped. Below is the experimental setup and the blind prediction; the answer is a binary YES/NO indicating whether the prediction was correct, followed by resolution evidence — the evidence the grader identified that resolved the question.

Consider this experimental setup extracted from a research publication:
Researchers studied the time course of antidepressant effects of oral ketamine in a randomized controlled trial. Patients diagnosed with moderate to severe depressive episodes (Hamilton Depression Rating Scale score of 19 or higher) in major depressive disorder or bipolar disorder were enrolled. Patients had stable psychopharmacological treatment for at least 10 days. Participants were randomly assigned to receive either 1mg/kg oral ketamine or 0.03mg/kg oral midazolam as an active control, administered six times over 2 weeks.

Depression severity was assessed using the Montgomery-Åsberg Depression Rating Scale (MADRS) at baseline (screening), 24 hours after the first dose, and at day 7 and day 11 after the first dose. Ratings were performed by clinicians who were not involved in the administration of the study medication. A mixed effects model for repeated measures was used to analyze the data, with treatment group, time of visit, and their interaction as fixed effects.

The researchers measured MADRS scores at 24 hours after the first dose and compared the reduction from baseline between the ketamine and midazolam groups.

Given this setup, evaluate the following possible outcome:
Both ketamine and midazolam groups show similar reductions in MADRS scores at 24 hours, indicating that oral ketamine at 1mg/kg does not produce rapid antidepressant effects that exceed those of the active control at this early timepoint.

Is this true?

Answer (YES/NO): YES